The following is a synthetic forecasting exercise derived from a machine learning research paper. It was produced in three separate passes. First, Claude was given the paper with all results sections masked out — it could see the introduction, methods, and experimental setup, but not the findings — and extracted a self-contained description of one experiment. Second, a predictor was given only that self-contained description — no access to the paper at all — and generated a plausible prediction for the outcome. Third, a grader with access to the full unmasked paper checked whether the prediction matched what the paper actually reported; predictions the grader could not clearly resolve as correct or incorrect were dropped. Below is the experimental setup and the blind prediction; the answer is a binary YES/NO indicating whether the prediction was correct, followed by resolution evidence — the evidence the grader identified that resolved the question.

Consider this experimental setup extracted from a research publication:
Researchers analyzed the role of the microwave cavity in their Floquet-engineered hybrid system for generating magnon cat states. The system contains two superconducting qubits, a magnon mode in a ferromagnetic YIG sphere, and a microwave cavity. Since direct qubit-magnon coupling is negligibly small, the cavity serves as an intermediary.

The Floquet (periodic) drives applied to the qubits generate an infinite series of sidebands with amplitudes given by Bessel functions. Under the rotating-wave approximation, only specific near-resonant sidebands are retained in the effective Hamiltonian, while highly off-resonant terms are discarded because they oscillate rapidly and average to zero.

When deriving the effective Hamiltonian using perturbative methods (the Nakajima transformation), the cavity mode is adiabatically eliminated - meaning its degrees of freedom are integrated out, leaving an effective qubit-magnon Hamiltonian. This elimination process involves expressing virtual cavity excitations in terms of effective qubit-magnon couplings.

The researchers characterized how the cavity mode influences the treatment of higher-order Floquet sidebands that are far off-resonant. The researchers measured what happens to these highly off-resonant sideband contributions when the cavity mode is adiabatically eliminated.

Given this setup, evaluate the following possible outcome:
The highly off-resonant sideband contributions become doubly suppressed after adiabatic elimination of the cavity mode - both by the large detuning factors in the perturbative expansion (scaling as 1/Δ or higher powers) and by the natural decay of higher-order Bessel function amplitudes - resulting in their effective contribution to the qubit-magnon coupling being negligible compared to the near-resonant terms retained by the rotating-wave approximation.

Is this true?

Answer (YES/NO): YES